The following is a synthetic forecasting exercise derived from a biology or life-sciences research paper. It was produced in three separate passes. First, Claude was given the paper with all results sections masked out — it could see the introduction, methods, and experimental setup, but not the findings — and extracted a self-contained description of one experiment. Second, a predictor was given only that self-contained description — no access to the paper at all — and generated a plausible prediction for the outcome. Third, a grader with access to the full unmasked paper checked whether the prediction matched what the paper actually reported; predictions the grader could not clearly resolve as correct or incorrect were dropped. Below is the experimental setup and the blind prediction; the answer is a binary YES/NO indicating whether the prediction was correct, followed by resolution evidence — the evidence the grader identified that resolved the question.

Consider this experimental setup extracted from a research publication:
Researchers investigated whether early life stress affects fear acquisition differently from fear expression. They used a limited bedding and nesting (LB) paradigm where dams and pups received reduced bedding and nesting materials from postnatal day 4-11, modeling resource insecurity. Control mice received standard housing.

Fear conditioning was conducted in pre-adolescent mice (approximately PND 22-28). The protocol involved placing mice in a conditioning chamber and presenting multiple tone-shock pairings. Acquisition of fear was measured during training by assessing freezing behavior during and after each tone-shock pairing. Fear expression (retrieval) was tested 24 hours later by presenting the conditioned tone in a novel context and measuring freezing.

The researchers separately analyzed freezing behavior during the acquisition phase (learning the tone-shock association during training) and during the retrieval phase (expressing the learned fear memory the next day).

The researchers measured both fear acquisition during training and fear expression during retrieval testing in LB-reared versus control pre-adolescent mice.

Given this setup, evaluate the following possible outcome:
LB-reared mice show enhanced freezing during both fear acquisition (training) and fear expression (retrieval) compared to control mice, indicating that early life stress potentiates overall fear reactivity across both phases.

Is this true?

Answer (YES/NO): NO